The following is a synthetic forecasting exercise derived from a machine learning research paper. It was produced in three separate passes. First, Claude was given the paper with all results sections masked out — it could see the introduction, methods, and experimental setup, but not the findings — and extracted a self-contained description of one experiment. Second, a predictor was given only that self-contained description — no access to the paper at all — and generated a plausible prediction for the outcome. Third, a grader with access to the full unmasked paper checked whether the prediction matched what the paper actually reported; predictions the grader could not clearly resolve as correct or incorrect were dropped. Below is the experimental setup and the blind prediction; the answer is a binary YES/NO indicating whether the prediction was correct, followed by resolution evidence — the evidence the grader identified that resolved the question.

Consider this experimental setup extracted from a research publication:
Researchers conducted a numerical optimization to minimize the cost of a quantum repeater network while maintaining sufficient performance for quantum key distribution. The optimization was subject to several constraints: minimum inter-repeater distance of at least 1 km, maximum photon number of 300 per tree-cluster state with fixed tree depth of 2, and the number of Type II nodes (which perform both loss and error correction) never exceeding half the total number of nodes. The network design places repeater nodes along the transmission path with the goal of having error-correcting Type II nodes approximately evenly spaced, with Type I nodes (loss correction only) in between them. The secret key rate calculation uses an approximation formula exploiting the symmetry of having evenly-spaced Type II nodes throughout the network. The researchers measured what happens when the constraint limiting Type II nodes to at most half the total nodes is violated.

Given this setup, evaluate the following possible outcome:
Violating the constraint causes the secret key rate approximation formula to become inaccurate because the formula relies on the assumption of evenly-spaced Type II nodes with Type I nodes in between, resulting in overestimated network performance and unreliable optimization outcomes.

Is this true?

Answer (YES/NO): NO